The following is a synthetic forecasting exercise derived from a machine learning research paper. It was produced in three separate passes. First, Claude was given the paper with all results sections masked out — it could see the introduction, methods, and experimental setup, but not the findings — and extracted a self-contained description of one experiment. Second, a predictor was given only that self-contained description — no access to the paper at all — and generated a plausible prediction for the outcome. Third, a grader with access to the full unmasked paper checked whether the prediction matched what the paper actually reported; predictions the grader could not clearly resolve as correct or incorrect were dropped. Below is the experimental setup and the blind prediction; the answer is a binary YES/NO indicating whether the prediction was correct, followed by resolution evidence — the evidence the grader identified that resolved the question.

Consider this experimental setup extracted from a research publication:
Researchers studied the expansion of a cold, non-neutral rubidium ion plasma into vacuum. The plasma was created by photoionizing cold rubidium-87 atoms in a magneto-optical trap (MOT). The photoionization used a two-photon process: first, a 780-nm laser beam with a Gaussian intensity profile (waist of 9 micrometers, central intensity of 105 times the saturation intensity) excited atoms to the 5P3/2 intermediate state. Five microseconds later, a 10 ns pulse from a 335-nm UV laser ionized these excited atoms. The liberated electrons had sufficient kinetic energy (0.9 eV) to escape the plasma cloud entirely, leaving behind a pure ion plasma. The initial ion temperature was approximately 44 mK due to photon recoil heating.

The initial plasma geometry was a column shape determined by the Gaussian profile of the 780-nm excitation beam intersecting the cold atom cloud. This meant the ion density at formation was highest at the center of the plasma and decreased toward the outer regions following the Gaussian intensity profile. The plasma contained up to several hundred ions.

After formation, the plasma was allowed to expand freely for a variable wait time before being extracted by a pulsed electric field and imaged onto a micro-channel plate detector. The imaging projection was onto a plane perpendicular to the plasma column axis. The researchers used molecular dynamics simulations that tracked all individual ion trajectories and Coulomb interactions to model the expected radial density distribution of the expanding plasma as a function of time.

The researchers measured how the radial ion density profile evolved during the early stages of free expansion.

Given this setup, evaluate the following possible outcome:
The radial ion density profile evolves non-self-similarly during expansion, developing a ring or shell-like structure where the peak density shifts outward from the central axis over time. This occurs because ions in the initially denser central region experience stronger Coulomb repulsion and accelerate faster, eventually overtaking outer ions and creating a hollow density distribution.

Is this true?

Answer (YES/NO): YES